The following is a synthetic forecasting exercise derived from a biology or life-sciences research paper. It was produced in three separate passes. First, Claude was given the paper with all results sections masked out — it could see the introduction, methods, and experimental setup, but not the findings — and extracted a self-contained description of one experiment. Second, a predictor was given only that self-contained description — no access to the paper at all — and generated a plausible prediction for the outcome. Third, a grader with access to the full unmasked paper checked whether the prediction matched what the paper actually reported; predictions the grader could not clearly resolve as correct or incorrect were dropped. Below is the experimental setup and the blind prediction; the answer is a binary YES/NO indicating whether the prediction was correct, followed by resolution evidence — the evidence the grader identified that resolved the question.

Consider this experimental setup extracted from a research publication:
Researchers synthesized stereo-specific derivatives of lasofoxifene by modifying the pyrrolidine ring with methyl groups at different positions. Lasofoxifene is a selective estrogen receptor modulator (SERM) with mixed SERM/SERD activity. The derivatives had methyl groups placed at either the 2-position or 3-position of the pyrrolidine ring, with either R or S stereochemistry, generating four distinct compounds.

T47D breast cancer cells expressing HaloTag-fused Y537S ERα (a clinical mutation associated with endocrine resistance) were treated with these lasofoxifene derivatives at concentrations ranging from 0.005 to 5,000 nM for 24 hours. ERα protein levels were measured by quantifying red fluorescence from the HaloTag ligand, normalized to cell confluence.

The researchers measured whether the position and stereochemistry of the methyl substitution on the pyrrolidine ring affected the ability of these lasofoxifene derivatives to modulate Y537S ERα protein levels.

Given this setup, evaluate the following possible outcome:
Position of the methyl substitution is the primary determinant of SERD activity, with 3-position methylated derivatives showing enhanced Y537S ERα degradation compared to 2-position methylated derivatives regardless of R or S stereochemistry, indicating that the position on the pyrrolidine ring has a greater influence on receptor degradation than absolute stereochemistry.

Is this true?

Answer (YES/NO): NO